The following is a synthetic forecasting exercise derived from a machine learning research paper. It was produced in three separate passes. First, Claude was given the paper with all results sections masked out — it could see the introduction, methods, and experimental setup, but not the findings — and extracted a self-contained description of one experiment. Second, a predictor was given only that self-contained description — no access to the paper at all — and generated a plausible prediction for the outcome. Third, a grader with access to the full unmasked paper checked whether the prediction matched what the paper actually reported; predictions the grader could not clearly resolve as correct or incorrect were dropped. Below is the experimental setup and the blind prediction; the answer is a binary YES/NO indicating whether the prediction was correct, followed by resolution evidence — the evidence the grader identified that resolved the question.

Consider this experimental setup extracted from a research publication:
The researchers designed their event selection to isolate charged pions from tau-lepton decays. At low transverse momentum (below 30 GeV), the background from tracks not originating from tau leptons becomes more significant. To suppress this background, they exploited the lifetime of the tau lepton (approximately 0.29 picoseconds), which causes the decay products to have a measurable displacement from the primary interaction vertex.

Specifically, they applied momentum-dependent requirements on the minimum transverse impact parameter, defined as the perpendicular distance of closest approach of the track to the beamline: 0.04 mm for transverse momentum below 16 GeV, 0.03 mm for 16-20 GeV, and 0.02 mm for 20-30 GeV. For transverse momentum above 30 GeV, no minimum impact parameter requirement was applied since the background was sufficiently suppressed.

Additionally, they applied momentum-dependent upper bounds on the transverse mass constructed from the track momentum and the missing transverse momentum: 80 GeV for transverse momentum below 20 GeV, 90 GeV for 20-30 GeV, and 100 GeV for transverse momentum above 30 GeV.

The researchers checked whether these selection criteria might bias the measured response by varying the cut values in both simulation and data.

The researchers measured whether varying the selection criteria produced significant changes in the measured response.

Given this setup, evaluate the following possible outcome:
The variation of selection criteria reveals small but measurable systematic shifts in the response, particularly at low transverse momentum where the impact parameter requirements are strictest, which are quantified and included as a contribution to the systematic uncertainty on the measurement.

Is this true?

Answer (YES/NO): NO